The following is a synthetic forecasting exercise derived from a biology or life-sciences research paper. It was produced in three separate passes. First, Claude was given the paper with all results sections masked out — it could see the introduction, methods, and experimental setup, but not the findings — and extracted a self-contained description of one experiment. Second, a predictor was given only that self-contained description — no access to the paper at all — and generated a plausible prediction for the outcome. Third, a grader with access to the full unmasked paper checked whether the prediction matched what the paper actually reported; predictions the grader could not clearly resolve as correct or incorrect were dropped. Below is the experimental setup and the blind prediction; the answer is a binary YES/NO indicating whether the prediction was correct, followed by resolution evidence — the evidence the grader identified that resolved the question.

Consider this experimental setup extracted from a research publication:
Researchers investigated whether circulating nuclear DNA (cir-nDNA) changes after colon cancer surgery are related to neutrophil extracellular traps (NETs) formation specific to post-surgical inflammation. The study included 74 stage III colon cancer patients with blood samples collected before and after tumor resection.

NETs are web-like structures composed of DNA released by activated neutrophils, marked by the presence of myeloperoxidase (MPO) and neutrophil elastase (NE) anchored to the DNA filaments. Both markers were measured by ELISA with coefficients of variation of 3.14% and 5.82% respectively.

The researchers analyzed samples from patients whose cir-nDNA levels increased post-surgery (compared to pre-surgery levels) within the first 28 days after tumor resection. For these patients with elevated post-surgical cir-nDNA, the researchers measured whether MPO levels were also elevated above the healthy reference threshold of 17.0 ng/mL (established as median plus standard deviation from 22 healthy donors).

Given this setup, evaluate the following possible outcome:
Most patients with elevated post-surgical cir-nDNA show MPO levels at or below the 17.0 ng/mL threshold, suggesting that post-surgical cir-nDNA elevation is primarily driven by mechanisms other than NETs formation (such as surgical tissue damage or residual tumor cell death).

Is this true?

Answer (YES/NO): NO